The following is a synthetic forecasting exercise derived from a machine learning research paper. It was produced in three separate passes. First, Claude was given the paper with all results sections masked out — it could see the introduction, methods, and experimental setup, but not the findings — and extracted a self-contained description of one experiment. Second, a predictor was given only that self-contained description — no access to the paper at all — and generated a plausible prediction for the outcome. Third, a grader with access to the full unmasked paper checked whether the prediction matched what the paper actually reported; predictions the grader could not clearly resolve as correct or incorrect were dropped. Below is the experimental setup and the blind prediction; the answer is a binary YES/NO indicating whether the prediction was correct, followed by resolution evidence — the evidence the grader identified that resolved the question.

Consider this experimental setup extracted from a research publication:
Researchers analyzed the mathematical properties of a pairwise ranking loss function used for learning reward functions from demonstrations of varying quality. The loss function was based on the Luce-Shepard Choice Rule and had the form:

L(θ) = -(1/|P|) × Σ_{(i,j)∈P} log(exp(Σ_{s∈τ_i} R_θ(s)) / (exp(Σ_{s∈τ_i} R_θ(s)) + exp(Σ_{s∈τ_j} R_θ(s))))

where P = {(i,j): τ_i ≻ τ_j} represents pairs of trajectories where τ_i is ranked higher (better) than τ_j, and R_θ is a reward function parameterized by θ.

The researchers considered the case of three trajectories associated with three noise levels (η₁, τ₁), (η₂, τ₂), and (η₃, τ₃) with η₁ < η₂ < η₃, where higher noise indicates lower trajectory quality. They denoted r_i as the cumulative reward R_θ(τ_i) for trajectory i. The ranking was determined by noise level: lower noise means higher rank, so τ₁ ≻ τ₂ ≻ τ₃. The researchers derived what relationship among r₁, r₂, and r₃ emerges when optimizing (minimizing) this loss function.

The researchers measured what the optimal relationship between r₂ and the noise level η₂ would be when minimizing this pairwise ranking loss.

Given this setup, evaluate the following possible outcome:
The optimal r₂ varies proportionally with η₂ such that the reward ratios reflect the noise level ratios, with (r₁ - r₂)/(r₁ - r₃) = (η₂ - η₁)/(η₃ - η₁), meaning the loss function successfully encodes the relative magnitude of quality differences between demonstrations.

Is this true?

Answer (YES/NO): NO